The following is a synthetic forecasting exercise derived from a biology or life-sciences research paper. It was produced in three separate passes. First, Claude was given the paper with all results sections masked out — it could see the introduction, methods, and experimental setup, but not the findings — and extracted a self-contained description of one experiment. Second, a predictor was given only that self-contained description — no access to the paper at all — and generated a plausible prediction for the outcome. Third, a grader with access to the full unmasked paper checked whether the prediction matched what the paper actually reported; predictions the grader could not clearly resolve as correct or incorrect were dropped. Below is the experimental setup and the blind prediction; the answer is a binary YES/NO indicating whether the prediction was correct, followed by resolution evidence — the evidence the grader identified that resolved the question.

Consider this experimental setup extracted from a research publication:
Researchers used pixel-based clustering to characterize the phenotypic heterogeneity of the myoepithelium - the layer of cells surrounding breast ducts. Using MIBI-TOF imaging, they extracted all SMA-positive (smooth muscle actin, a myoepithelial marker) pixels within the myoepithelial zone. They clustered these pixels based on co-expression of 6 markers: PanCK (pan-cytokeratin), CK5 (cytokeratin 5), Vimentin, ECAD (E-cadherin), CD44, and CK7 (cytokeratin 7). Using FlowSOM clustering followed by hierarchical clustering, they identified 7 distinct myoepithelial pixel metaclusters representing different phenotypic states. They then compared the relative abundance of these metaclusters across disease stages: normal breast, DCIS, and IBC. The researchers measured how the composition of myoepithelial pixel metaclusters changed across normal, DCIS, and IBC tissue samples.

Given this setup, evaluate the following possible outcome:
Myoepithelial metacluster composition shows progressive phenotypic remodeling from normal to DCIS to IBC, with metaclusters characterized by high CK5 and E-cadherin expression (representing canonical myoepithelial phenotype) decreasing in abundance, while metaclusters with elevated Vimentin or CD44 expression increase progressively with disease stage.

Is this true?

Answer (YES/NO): NO